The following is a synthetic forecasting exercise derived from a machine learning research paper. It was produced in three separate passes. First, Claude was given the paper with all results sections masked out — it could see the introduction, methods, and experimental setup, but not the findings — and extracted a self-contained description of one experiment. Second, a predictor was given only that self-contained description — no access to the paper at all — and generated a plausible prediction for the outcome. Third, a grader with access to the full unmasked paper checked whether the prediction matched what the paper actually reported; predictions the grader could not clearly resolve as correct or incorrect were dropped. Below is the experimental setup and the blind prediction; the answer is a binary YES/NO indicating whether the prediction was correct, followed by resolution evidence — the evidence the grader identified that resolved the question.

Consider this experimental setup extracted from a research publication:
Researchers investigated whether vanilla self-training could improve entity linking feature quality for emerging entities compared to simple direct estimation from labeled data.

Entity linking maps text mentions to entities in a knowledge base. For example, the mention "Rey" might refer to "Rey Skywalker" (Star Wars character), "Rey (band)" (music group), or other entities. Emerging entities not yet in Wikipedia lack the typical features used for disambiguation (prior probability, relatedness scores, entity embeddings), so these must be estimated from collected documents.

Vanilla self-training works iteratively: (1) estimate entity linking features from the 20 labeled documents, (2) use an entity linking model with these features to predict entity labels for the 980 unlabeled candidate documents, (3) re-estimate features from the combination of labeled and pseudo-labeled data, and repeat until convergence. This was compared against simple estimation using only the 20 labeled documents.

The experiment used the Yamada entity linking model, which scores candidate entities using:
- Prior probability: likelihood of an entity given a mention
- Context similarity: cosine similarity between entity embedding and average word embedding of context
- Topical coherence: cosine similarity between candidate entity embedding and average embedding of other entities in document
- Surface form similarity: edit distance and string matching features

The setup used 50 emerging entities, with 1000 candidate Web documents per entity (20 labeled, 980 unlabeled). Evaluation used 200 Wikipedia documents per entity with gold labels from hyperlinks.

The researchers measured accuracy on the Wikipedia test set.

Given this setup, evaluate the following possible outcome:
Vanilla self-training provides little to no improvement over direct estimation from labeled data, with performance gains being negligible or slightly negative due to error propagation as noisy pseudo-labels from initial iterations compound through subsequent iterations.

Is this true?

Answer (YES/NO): NO